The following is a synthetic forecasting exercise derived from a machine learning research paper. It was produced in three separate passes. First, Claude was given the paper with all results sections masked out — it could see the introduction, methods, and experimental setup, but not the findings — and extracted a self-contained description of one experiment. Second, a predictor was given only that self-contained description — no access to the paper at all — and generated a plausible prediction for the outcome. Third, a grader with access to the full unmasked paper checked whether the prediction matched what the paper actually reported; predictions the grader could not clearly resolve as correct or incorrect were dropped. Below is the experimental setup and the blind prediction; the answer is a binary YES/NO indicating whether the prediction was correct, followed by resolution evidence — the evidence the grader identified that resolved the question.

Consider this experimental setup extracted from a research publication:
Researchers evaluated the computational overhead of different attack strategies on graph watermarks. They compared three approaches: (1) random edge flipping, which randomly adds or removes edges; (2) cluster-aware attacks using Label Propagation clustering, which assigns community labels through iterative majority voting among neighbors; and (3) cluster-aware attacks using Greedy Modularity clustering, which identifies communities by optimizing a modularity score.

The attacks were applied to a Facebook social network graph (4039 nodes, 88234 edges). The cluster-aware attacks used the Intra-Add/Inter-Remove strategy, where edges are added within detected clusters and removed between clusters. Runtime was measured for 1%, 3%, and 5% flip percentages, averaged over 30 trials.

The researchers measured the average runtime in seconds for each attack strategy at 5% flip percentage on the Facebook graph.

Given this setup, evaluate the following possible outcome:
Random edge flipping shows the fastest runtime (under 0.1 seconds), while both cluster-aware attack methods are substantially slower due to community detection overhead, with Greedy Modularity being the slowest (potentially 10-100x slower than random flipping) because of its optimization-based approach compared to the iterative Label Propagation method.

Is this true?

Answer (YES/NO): NO